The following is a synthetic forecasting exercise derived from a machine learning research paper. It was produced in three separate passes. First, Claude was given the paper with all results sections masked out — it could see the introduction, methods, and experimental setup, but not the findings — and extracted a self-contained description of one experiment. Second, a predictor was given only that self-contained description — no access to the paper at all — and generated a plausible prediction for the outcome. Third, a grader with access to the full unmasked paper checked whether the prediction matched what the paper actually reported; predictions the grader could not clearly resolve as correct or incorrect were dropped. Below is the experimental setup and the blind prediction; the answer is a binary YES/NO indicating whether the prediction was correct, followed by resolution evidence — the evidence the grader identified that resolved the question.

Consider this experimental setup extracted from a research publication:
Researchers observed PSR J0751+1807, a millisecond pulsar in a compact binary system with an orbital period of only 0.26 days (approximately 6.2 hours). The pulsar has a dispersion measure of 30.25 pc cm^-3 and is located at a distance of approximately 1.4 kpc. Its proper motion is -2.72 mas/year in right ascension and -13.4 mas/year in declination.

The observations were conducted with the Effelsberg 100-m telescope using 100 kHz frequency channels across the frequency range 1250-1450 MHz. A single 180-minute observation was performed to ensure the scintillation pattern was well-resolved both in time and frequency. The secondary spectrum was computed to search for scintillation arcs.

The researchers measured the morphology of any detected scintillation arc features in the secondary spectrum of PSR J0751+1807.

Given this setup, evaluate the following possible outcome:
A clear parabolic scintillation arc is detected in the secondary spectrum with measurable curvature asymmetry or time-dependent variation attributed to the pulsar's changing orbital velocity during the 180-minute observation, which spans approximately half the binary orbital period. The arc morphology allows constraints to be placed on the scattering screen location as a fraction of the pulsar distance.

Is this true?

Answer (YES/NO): NO